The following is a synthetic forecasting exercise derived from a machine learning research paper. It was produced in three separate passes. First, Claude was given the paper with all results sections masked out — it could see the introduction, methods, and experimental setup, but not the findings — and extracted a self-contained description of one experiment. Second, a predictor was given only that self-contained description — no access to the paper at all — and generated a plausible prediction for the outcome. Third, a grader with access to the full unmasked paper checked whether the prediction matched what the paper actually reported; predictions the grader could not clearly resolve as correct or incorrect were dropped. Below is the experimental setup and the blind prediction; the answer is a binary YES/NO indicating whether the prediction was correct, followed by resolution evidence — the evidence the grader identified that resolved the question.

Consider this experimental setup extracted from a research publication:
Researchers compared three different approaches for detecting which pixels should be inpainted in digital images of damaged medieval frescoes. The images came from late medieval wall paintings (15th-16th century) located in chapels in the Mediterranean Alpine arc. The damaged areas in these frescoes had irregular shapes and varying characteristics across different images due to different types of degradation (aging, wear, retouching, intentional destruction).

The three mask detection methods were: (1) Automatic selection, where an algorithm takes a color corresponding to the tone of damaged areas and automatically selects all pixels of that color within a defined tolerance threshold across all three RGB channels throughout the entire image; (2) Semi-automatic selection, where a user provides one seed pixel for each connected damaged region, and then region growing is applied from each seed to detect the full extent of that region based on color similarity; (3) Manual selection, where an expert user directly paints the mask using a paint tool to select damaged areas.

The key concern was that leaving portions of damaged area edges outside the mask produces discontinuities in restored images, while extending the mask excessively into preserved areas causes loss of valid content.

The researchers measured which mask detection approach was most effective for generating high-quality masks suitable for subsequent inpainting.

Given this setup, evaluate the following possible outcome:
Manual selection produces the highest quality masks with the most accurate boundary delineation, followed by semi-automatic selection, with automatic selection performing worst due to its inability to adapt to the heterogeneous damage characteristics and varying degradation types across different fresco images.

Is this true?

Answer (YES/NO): YES